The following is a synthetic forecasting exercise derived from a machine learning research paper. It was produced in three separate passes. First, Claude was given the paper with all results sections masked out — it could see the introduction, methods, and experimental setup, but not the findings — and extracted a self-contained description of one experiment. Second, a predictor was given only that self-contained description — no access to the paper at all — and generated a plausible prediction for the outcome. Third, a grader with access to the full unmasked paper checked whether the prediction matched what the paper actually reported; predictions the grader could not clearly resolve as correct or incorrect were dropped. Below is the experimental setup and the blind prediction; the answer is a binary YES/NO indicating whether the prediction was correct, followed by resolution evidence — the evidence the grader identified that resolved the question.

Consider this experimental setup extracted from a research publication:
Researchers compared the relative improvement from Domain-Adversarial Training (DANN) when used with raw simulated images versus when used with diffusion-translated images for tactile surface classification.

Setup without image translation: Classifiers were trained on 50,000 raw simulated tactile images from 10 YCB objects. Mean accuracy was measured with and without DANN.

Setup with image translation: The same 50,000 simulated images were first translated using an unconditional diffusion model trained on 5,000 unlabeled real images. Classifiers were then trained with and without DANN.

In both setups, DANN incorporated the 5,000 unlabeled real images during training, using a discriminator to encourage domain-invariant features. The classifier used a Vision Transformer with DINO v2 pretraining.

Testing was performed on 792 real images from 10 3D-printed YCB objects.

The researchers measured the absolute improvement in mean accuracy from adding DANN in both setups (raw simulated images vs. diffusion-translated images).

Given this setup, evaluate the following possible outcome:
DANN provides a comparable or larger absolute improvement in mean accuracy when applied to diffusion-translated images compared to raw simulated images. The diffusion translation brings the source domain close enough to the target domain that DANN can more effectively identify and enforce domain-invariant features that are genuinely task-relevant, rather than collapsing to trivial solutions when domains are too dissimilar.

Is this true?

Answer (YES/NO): YES